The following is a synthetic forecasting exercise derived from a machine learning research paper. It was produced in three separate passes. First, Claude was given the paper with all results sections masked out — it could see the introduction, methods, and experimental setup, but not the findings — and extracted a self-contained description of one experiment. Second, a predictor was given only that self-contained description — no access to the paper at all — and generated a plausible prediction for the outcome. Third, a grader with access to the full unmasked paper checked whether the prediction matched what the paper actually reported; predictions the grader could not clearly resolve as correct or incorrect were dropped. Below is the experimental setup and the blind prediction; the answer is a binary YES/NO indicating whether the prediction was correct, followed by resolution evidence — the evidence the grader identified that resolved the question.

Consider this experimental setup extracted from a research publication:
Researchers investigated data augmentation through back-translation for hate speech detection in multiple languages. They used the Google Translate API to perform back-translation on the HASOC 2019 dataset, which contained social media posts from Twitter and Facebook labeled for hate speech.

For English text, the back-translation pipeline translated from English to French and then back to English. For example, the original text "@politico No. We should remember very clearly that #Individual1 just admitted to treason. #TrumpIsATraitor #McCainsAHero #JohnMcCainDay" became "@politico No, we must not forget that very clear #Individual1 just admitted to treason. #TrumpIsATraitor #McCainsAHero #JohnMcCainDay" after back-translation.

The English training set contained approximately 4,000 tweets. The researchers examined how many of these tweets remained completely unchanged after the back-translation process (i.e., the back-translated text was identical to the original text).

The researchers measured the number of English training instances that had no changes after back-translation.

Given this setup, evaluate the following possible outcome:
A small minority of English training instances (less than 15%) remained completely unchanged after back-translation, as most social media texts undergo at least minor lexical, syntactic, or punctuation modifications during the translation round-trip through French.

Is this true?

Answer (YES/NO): YES